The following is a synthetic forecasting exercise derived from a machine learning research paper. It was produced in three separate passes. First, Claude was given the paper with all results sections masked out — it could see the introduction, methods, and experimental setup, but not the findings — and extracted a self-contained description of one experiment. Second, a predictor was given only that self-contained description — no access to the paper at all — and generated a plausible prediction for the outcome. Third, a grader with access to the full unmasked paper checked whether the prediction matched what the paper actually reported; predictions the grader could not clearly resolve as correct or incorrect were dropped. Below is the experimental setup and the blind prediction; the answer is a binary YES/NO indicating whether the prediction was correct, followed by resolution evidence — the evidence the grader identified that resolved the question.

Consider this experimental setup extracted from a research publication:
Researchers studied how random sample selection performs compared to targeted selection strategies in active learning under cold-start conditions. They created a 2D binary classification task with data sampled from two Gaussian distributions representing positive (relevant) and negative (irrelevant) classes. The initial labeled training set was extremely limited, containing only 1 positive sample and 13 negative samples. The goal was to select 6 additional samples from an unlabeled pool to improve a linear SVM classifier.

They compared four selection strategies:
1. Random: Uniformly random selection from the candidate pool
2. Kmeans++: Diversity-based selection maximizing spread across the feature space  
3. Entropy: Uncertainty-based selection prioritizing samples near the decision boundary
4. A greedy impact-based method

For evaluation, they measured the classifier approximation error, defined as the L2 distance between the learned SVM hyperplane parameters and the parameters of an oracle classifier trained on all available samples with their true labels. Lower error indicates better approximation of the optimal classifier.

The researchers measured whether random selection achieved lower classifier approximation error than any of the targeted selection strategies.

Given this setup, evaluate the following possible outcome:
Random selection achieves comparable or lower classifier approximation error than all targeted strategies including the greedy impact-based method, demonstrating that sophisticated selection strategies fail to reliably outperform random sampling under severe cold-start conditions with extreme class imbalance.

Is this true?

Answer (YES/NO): NO